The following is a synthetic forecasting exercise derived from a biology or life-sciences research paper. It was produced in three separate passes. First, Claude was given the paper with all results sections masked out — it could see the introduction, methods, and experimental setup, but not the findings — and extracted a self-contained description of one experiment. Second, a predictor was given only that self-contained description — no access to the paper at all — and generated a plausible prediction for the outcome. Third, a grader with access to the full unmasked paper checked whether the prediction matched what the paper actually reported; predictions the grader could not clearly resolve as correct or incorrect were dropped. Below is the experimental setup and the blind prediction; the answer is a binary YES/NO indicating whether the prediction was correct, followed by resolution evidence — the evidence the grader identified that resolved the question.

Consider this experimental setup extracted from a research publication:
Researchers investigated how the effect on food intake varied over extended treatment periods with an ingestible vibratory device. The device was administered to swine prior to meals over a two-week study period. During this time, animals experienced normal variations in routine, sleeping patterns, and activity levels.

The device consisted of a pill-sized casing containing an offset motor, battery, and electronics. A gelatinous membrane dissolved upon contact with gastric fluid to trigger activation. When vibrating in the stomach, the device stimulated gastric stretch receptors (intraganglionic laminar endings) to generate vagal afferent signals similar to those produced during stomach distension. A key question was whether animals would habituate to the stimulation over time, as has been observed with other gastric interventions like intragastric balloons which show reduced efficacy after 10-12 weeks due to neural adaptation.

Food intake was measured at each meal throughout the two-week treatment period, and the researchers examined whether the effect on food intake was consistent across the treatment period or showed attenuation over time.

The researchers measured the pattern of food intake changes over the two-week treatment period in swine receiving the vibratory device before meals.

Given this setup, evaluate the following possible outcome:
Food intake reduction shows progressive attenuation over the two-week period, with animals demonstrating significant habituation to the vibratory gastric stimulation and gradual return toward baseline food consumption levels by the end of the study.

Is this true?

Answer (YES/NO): NO